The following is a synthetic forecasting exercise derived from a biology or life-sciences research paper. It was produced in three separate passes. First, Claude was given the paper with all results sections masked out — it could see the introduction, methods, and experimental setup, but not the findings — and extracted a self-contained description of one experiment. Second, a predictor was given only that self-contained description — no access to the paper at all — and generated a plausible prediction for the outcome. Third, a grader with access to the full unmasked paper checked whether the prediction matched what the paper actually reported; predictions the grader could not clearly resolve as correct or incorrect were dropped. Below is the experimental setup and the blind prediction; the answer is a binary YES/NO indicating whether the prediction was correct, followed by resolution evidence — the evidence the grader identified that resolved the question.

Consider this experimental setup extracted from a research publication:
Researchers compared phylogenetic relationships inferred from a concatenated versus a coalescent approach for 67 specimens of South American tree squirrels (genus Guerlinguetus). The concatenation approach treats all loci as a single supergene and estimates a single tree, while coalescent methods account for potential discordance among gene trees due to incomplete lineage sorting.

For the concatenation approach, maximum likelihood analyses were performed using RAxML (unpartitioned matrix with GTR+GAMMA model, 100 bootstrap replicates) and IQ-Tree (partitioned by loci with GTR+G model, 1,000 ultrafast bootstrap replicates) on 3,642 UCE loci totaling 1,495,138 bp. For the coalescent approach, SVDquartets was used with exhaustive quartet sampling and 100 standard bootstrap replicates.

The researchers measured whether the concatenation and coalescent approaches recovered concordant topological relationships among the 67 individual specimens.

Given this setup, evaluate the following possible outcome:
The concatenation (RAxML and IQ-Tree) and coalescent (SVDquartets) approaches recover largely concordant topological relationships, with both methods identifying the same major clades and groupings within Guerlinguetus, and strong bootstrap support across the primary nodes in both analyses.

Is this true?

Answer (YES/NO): YES